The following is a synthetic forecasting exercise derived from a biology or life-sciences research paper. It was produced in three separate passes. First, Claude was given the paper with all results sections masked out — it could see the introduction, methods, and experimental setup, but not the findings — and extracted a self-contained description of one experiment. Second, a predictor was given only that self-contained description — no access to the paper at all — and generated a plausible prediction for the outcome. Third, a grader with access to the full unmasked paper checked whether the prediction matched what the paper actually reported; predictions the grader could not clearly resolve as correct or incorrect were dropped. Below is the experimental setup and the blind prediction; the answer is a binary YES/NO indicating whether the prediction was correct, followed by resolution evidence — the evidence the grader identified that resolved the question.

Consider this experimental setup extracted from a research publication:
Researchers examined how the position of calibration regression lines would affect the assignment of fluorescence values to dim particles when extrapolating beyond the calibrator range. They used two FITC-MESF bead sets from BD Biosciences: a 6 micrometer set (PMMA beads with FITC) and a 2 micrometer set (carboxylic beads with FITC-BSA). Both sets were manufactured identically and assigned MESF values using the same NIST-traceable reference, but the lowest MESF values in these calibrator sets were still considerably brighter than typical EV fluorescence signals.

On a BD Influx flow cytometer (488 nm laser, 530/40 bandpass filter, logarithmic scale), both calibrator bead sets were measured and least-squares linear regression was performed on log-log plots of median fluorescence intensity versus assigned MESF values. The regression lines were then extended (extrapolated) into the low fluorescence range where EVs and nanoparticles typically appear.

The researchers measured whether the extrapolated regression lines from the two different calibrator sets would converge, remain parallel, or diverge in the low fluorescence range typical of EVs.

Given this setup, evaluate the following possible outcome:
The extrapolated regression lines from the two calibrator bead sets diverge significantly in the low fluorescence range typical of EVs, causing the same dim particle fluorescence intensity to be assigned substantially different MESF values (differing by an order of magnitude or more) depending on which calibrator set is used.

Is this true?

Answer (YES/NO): NO